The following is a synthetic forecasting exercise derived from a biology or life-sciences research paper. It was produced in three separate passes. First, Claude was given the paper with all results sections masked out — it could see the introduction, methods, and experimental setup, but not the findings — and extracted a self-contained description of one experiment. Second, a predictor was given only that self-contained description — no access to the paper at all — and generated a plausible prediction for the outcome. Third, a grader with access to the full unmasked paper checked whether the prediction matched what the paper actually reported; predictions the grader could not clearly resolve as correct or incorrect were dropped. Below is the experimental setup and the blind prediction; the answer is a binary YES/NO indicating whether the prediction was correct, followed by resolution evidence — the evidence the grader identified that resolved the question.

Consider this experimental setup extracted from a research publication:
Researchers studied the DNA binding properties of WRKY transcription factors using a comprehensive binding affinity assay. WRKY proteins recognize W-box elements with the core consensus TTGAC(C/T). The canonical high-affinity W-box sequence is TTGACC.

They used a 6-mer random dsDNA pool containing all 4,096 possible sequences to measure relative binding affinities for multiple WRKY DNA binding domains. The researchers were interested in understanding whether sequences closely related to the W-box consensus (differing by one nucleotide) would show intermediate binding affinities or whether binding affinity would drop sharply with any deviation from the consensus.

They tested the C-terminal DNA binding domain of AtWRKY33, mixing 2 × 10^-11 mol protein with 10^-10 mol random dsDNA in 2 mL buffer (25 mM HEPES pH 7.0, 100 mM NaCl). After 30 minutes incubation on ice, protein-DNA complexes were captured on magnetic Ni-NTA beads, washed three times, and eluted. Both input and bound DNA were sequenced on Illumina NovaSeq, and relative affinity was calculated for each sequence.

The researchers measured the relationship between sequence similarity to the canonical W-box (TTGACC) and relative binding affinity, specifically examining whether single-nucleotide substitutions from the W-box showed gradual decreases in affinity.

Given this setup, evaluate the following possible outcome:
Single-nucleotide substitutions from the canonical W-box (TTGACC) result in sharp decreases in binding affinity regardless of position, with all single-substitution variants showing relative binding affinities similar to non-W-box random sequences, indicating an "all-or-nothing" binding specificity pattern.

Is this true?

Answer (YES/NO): NO